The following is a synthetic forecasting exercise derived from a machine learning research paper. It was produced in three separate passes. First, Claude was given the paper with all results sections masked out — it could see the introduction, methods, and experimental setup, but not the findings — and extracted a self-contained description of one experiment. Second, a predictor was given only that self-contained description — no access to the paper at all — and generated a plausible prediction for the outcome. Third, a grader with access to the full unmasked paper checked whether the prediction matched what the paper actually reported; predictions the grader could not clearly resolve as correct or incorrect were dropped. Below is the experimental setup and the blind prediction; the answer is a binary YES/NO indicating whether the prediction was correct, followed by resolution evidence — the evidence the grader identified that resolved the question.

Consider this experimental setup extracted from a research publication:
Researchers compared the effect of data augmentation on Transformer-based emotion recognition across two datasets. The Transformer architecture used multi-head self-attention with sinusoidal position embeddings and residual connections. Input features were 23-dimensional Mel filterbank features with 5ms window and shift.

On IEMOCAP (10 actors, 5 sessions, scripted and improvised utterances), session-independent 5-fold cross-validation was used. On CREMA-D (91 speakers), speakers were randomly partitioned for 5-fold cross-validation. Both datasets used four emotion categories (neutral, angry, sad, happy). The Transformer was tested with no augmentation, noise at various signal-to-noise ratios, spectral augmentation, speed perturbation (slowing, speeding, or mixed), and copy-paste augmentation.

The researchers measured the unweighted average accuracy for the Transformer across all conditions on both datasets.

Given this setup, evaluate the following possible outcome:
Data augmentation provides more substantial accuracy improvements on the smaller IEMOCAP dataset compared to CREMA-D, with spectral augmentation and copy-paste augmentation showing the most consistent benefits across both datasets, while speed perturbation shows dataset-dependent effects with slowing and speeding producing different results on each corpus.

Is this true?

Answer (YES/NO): NO